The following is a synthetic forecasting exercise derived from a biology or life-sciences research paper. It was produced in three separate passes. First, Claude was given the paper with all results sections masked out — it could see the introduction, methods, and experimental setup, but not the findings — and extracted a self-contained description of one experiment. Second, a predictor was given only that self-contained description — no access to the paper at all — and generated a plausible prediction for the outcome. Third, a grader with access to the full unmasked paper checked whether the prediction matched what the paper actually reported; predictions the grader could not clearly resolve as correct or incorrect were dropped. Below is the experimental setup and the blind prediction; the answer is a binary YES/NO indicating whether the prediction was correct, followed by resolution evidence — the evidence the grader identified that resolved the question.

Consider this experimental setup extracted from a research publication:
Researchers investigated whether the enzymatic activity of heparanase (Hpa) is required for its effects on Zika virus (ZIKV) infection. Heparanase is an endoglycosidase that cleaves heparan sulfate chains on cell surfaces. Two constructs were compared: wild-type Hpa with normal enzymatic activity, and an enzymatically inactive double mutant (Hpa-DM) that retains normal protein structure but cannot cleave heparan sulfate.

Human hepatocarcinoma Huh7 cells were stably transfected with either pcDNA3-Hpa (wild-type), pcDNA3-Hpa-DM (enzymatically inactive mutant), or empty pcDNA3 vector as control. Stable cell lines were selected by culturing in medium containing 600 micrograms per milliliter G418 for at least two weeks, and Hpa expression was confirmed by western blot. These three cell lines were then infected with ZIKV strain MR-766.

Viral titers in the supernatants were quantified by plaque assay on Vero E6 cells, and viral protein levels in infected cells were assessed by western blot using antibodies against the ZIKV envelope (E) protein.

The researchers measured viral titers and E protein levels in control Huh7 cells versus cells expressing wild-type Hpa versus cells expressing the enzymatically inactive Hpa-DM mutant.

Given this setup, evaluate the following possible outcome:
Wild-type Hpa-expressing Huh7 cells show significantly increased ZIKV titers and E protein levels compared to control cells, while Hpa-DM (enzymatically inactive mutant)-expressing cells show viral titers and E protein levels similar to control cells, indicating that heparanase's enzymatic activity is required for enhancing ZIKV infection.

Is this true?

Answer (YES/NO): NO